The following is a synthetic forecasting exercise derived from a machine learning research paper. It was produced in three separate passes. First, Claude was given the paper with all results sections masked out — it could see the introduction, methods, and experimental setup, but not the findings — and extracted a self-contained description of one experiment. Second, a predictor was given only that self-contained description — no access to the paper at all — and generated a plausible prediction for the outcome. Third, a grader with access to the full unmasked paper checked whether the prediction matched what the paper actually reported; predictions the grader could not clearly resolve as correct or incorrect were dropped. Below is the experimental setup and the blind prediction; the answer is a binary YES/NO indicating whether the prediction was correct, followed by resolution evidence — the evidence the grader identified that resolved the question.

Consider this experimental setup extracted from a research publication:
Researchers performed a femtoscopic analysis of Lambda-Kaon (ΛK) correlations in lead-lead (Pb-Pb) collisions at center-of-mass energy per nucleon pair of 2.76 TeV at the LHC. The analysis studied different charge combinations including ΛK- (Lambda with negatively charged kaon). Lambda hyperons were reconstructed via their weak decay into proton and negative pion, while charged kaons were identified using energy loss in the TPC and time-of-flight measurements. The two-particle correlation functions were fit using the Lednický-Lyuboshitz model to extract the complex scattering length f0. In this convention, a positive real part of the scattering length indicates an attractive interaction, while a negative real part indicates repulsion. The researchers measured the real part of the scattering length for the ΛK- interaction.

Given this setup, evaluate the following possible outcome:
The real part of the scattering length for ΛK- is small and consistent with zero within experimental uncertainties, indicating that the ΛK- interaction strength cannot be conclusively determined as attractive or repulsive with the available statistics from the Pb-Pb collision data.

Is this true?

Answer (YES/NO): NO